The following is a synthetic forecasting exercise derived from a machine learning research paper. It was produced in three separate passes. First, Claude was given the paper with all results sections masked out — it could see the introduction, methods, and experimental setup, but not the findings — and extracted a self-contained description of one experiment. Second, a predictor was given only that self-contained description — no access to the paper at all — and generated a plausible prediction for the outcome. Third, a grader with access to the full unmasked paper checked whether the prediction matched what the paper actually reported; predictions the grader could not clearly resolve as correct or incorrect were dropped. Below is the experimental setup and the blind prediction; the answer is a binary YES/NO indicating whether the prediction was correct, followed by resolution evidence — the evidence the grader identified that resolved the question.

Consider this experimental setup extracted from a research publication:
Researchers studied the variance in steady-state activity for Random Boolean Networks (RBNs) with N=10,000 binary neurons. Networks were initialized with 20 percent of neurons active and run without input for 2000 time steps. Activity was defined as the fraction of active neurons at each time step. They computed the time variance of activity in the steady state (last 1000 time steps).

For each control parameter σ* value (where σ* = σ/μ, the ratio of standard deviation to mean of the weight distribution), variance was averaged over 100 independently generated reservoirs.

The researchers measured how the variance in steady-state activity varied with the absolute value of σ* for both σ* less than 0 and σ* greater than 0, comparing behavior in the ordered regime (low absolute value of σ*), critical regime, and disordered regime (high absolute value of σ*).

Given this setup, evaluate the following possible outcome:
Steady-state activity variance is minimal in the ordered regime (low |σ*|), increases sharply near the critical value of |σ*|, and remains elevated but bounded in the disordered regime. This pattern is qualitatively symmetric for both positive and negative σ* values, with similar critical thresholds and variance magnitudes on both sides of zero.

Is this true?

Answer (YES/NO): NO